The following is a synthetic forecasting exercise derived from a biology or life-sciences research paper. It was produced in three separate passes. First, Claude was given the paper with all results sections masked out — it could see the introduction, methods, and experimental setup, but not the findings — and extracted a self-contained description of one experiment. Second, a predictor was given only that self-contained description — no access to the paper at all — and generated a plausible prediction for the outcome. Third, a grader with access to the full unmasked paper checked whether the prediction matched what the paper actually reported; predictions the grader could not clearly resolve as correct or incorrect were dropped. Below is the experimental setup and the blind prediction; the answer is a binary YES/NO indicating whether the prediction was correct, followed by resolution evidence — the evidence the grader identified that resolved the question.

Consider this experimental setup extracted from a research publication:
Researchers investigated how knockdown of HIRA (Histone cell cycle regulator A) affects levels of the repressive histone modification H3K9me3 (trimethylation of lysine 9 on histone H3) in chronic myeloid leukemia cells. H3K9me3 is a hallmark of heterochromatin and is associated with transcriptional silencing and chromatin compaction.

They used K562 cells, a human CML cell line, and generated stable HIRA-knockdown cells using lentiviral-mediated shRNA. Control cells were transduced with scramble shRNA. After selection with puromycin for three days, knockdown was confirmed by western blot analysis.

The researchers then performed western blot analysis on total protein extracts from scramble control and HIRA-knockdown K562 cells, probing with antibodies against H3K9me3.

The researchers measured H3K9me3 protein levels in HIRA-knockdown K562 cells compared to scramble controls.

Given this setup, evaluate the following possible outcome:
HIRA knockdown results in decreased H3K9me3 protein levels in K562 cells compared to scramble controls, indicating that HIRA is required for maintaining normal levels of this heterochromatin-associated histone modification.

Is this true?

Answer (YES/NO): NO